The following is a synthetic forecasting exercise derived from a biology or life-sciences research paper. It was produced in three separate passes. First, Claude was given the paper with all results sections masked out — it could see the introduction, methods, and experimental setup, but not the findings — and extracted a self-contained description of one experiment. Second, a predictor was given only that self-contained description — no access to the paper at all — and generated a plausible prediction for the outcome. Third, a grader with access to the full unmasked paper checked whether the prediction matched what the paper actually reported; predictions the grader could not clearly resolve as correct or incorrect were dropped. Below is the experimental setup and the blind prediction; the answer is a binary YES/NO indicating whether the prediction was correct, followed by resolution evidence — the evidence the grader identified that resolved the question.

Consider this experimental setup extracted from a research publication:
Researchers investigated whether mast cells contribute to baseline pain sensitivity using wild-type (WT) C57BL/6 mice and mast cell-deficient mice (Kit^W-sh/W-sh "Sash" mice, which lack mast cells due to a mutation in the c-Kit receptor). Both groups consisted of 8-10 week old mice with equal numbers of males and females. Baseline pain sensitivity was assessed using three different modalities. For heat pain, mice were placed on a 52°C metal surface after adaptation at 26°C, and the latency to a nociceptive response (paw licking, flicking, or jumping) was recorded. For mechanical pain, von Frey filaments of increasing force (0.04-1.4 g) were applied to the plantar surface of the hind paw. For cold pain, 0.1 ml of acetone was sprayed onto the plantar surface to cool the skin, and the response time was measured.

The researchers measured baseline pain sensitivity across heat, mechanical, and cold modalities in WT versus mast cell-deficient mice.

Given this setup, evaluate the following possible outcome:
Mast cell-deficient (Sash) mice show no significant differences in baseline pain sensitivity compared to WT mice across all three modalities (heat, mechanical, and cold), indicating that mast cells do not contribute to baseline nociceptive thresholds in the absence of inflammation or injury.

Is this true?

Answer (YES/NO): YES